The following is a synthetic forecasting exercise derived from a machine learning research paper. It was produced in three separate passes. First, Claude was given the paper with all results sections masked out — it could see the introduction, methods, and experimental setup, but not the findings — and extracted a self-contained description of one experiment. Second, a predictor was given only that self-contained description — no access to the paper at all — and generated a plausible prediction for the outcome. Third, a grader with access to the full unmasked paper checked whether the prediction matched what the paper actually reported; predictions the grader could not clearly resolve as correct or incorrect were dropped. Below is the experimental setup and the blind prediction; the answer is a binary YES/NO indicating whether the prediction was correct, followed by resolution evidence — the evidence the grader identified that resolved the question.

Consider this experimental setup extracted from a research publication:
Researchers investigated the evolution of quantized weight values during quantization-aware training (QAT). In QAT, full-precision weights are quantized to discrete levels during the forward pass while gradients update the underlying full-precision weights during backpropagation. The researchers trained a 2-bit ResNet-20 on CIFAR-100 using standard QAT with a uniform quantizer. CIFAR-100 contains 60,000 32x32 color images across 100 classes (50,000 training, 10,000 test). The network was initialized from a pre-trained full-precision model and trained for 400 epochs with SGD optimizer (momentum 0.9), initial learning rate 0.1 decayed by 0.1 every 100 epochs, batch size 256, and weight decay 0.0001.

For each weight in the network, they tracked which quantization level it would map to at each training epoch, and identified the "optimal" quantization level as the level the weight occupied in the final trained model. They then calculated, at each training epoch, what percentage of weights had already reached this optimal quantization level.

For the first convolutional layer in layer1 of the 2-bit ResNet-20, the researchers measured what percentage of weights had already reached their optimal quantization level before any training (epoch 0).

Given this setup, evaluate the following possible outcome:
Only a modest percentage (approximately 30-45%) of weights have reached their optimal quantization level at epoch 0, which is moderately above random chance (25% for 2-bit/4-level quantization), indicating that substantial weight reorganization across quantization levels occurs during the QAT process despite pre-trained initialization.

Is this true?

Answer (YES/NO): NO